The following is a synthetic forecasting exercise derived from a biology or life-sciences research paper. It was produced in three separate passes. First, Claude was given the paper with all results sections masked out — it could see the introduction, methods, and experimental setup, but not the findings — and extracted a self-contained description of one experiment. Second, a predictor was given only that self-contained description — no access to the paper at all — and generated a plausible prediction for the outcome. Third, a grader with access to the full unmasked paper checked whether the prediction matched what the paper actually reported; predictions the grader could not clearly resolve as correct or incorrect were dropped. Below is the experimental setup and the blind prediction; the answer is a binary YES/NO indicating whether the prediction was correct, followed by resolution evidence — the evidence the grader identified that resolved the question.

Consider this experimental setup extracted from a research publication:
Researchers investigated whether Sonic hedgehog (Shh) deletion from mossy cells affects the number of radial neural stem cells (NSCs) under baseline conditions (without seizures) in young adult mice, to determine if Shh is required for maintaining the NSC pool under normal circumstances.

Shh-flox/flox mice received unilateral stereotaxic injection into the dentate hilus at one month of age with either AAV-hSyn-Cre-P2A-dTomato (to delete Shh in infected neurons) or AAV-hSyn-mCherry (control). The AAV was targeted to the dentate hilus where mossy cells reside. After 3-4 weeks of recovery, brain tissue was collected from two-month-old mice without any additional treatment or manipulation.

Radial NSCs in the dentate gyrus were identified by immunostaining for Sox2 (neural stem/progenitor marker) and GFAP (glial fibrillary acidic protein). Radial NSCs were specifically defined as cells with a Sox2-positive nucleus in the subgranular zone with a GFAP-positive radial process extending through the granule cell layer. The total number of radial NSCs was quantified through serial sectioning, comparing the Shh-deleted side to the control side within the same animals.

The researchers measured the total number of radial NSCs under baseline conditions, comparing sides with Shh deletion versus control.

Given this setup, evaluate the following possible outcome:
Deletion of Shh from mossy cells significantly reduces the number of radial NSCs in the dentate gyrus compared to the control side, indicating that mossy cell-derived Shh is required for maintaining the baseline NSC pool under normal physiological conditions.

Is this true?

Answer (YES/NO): NO